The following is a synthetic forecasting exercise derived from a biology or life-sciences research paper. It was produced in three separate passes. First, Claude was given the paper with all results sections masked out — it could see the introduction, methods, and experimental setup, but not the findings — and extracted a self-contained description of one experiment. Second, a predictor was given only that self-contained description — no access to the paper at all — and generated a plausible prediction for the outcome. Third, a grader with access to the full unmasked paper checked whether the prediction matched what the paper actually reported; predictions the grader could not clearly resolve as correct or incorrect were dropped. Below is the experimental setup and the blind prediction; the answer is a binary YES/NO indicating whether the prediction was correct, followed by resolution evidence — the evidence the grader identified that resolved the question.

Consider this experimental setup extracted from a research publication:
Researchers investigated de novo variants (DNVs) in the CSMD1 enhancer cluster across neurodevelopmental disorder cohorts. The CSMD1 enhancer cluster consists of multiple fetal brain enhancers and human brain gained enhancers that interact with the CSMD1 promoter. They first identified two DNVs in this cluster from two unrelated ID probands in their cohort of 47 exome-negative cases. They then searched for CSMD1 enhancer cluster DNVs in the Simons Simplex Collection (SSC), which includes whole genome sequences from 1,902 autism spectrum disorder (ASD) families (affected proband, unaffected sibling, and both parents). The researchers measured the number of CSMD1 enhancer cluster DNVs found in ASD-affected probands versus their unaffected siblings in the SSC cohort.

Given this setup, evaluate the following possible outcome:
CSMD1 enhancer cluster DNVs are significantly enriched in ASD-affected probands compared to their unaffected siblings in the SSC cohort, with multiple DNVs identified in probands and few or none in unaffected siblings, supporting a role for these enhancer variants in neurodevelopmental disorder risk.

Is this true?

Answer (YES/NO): YES